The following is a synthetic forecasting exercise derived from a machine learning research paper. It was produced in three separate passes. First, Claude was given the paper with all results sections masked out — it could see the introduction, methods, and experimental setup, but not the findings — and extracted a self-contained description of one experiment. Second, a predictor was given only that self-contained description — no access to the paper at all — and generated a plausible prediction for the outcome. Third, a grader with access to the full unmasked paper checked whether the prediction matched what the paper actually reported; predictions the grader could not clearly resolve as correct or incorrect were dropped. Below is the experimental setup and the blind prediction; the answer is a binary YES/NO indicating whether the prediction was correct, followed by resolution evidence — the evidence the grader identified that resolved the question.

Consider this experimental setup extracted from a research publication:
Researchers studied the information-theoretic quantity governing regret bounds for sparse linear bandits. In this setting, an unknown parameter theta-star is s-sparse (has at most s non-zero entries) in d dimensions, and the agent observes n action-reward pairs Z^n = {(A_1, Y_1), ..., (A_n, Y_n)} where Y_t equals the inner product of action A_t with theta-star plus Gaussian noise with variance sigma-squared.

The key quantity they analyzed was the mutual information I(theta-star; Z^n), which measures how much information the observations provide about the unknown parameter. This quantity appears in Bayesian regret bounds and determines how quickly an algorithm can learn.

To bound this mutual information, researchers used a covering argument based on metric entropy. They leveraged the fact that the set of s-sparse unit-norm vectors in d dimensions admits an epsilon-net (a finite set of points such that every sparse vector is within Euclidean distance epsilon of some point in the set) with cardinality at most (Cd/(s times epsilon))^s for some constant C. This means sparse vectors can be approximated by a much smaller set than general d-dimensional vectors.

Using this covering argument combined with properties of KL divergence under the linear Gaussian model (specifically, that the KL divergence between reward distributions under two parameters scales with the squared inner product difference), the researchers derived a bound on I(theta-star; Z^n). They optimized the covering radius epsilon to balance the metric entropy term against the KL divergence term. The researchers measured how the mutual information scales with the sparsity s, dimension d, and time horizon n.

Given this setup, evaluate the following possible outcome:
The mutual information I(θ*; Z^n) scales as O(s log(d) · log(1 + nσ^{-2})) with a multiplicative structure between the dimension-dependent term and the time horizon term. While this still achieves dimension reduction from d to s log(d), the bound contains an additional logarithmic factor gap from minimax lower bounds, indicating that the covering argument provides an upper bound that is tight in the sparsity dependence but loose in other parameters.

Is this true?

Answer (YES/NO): NO